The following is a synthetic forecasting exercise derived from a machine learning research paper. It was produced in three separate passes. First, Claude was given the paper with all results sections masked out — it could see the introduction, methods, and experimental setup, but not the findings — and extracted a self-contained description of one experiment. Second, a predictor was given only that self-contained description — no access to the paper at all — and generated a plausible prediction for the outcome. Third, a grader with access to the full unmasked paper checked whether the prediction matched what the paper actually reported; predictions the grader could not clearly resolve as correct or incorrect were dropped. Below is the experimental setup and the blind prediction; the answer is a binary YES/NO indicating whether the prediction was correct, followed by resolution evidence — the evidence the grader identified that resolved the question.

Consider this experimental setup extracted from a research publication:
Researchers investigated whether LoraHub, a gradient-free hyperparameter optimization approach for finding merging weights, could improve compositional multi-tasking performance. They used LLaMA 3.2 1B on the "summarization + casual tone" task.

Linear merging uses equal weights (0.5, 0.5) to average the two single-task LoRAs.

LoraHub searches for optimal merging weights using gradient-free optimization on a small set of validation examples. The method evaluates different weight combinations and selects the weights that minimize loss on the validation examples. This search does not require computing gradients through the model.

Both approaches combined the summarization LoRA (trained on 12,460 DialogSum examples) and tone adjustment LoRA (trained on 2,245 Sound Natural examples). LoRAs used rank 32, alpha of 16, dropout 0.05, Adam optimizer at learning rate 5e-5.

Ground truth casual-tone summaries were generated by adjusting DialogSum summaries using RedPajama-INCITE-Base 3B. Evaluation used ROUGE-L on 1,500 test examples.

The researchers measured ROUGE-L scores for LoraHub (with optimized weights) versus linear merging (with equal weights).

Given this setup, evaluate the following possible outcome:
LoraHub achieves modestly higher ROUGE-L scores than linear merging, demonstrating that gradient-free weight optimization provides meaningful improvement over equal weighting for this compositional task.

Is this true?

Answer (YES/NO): NO